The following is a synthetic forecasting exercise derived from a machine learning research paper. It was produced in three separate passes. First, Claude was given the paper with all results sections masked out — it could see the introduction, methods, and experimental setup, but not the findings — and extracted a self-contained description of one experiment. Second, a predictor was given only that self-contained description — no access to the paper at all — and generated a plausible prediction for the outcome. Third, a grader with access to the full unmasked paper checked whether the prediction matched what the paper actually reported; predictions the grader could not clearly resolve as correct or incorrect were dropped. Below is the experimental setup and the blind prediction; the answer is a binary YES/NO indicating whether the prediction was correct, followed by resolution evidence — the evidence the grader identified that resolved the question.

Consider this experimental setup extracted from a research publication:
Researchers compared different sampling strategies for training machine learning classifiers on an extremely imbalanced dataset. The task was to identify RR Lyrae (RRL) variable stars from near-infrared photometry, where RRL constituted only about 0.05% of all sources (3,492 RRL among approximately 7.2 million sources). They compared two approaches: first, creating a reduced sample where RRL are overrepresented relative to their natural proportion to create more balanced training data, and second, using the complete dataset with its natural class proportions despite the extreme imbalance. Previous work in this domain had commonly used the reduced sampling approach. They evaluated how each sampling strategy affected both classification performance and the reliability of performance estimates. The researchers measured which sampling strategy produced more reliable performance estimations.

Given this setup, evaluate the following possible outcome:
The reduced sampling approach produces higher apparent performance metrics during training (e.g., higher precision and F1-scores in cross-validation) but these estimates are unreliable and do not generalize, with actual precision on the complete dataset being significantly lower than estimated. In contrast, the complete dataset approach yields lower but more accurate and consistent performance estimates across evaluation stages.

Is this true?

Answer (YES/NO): NO